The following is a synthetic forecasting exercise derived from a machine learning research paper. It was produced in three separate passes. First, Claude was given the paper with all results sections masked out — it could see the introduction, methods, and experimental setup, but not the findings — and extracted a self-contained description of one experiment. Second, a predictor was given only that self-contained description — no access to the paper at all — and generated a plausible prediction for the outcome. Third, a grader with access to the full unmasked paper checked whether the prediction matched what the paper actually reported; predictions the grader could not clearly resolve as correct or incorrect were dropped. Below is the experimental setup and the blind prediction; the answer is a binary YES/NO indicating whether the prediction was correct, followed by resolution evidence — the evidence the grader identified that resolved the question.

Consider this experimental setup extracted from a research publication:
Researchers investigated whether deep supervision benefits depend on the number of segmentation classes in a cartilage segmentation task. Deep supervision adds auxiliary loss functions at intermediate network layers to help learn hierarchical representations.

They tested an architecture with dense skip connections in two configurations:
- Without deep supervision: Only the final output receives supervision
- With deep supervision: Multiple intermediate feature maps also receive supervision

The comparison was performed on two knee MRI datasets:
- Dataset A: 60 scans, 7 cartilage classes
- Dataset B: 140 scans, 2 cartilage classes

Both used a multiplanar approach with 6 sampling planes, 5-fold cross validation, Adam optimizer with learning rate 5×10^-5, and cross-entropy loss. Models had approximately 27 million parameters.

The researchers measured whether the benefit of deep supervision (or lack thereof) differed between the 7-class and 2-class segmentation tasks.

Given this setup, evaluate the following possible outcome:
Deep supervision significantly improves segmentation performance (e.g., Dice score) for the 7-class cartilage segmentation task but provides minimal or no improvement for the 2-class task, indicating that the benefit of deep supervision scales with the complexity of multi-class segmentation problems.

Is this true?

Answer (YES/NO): NO